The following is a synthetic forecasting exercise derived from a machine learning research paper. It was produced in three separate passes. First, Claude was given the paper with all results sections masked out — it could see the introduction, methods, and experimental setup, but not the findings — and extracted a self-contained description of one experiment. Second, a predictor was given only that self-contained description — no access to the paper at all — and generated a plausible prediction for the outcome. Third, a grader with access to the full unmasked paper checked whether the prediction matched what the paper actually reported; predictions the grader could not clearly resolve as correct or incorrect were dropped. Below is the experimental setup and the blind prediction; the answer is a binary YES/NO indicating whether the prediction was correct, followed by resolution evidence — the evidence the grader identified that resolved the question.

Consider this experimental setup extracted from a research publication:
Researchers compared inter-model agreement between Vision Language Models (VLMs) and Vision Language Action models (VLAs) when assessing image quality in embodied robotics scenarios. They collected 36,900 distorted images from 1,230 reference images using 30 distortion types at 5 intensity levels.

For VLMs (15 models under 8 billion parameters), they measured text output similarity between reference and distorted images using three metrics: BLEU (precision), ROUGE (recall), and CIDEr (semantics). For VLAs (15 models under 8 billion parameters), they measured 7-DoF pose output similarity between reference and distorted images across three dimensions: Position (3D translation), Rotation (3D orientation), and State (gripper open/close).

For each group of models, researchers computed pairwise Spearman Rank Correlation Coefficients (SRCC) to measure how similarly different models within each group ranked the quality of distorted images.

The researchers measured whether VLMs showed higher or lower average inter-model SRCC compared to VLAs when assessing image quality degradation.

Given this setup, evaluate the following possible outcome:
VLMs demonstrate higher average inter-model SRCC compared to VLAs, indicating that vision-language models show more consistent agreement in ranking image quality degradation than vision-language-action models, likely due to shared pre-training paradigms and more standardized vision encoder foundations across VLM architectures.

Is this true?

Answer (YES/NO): YES